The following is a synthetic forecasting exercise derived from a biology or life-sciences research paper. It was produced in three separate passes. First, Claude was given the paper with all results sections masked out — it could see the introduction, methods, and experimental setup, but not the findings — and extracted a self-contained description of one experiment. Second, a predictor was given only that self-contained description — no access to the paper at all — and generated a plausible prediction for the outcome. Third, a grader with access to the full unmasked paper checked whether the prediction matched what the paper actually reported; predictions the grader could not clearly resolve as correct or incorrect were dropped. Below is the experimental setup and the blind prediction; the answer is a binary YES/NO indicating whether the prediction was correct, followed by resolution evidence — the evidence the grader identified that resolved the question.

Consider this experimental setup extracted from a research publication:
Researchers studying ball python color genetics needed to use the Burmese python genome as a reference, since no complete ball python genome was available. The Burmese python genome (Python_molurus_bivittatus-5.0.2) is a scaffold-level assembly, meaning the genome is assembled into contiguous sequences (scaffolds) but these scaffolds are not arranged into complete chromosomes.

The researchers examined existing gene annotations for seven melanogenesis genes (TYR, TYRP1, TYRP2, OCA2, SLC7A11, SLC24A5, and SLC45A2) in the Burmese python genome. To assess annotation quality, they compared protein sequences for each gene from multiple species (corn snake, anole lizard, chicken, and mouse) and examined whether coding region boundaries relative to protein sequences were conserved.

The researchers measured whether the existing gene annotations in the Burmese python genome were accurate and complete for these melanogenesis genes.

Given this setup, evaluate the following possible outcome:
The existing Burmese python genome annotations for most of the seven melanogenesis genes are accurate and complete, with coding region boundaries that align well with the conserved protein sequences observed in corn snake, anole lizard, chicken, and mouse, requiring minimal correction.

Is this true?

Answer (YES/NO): NO